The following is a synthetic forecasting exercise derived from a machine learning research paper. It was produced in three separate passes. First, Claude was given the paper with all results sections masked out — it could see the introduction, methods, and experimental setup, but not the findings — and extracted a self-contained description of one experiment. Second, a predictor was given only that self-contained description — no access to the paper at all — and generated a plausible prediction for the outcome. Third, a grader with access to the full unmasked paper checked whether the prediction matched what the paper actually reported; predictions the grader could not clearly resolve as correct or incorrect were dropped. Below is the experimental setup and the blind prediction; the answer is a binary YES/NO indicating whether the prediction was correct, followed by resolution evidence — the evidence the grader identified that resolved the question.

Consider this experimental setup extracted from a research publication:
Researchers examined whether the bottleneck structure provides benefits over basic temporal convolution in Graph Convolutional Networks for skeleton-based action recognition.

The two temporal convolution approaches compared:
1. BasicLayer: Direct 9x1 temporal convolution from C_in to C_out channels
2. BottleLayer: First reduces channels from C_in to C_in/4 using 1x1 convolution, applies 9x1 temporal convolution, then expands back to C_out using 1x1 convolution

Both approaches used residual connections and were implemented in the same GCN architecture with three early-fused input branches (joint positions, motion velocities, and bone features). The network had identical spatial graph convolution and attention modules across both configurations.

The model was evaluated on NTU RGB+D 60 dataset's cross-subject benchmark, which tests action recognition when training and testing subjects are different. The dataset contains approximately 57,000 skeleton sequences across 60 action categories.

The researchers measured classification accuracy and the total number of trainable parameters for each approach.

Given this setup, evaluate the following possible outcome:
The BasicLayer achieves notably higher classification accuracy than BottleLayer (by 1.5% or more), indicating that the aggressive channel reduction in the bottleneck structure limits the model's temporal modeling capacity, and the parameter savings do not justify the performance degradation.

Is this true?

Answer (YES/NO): NO